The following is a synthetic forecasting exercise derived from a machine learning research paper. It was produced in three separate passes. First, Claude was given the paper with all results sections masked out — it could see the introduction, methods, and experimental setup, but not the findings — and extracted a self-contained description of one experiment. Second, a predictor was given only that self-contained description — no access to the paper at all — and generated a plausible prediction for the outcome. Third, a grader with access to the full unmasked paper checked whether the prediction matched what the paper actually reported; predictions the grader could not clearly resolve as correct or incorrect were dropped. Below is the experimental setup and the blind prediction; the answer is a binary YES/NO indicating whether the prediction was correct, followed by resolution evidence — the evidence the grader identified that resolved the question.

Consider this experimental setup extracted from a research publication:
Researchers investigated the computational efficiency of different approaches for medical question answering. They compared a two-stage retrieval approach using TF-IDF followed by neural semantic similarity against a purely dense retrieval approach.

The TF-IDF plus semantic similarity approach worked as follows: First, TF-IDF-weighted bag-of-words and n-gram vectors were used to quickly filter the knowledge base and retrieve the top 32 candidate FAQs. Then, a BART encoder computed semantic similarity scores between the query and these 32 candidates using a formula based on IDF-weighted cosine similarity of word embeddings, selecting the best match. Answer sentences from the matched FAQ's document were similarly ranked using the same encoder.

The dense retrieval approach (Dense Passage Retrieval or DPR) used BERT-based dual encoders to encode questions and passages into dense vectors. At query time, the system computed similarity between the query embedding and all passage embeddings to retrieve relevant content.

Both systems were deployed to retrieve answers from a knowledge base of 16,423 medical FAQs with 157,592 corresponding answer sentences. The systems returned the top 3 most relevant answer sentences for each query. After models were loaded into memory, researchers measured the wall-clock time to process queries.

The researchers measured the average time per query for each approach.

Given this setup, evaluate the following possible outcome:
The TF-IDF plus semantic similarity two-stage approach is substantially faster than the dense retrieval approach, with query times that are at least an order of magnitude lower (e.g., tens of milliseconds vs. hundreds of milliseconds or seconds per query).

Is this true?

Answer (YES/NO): NO